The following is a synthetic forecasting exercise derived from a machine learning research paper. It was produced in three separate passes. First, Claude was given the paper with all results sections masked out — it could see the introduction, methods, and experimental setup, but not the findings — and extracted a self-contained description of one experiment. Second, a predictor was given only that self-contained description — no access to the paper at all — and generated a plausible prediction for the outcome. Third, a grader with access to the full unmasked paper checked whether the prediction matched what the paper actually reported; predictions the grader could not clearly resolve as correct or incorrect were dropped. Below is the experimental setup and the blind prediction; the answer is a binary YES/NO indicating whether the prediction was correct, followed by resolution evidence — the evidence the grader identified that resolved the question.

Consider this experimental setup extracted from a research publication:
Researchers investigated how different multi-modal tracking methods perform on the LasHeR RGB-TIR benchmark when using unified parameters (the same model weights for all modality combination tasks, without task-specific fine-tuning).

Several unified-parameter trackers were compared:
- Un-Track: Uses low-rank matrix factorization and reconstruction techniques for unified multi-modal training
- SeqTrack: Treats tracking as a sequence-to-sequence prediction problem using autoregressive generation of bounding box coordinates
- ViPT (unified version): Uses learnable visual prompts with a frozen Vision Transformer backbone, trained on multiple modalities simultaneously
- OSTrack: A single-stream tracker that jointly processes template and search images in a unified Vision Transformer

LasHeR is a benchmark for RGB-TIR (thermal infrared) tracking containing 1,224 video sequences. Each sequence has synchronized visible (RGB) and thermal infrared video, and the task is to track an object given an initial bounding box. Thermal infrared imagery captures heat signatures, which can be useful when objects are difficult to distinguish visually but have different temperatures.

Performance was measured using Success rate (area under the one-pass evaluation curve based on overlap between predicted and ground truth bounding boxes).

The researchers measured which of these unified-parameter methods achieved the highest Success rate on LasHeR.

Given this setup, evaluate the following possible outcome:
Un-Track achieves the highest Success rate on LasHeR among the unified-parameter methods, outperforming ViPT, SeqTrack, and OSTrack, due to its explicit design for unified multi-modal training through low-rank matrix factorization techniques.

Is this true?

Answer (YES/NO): YES